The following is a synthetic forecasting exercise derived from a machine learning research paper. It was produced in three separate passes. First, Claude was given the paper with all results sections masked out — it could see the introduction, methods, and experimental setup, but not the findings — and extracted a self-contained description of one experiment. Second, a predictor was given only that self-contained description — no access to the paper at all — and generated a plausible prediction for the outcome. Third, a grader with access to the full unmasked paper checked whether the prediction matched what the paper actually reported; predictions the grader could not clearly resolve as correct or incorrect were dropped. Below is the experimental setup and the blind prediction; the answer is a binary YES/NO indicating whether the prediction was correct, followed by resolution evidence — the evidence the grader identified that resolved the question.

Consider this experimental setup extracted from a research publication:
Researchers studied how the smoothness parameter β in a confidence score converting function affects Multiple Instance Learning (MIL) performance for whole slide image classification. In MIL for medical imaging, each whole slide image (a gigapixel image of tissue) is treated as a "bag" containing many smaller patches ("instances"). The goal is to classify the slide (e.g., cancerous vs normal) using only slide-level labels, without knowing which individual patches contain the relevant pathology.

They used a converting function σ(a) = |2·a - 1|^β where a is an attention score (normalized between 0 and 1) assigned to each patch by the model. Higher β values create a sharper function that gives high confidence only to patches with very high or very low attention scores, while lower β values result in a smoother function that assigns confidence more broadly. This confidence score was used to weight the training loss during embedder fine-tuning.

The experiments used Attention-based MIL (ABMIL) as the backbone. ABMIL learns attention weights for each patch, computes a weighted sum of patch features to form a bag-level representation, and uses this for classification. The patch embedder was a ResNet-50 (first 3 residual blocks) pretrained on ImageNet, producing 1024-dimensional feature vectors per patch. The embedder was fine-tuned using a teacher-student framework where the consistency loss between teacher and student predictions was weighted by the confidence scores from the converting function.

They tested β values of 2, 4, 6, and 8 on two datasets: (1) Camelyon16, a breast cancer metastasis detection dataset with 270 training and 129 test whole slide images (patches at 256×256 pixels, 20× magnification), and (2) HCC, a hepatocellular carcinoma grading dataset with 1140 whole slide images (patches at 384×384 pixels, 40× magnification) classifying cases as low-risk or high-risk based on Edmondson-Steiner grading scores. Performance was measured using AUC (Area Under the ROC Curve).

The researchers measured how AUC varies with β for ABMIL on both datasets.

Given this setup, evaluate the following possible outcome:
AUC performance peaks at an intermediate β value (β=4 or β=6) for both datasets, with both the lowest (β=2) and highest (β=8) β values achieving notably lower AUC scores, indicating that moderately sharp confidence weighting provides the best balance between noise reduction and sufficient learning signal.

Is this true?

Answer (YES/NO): NO